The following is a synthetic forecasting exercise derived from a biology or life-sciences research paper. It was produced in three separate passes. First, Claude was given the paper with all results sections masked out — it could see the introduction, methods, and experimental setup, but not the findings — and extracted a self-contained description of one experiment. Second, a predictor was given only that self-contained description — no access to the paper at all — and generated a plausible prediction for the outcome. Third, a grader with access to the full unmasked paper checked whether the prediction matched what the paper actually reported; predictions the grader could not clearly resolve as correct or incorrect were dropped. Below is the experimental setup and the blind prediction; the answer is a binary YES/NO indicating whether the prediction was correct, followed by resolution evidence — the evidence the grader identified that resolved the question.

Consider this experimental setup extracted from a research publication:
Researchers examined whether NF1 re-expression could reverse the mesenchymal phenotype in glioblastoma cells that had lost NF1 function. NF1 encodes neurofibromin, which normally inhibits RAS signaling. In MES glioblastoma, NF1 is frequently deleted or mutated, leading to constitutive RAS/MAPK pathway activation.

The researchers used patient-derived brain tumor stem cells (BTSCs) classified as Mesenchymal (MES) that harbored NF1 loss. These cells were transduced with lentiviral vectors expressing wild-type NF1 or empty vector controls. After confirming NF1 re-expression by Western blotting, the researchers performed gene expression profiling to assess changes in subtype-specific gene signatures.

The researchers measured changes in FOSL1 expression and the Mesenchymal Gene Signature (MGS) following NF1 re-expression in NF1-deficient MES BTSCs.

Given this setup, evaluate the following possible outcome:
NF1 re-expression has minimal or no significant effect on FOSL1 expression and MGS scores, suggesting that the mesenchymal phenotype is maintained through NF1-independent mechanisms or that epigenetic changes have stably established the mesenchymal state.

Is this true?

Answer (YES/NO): NO